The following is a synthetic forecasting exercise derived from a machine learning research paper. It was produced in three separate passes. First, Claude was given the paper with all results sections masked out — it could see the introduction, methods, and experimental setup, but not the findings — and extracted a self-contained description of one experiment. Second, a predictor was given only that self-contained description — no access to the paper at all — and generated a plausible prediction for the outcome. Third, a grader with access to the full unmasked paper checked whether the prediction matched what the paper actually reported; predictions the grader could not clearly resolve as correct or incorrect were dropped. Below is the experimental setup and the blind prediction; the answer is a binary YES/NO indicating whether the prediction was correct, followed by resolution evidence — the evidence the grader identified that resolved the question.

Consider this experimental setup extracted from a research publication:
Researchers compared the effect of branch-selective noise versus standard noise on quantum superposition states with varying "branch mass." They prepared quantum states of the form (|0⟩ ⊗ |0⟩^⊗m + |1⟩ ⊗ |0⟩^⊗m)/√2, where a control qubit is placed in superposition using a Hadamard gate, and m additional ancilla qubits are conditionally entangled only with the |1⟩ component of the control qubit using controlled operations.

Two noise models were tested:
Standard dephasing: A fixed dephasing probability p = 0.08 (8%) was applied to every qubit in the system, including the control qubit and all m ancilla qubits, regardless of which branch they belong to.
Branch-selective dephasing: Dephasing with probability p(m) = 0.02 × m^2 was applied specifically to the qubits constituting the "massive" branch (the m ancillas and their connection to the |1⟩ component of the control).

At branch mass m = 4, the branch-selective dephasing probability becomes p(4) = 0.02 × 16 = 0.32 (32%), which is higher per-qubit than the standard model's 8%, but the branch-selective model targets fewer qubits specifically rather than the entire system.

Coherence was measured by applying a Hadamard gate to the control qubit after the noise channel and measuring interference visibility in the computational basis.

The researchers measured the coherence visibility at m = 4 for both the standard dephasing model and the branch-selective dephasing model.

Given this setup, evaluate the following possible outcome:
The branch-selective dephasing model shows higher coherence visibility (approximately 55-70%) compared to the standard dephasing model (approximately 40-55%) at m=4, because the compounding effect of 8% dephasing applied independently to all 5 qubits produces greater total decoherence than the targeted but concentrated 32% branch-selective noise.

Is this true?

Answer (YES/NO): NO